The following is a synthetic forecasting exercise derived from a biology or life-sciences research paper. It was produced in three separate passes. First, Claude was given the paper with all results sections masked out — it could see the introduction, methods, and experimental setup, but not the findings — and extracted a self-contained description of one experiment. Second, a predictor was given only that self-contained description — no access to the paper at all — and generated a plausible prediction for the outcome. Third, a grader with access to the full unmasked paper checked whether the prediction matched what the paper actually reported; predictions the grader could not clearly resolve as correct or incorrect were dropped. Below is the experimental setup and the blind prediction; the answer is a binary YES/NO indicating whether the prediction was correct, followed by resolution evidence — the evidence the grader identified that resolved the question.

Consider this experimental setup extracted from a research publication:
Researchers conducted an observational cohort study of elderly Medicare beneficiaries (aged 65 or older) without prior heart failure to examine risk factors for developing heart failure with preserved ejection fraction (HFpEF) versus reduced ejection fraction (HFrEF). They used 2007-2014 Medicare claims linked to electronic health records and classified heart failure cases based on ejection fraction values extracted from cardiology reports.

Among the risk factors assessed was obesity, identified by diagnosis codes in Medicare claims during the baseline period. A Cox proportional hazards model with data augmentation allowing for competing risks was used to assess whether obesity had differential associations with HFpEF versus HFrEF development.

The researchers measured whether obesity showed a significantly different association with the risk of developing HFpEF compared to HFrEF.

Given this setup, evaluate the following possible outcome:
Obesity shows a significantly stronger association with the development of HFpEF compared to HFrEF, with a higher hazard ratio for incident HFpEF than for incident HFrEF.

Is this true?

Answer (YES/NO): YES